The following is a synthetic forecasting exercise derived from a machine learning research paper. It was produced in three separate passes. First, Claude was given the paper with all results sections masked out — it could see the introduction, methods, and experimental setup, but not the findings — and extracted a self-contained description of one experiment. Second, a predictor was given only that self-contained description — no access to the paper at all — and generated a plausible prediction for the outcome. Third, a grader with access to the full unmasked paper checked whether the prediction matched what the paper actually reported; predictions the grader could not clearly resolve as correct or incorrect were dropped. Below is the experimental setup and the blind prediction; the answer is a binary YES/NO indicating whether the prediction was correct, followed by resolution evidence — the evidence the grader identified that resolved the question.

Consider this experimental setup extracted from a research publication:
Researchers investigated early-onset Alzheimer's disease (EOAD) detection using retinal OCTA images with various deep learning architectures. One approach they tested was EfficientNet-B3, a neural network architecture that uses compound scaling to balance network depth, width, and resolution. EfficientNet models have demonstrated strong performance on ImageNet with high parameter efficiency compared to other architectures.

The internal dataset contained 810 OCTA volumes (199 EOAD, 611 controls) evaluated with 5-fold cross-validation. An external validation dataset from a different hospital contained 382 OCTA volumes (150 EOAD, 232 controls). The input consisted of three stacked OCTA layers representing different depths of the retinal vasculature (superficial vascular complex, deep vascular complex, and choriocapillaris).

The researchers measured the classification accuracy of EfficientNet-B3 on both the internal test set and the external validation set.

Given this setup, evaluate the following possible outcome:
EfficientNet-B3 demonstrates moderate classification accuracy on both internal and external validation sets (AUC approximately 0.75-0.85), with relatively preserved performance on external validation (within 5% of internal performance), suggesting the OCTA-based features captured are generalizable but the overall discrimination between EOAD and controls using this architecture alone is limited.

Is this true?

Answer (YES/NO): NO